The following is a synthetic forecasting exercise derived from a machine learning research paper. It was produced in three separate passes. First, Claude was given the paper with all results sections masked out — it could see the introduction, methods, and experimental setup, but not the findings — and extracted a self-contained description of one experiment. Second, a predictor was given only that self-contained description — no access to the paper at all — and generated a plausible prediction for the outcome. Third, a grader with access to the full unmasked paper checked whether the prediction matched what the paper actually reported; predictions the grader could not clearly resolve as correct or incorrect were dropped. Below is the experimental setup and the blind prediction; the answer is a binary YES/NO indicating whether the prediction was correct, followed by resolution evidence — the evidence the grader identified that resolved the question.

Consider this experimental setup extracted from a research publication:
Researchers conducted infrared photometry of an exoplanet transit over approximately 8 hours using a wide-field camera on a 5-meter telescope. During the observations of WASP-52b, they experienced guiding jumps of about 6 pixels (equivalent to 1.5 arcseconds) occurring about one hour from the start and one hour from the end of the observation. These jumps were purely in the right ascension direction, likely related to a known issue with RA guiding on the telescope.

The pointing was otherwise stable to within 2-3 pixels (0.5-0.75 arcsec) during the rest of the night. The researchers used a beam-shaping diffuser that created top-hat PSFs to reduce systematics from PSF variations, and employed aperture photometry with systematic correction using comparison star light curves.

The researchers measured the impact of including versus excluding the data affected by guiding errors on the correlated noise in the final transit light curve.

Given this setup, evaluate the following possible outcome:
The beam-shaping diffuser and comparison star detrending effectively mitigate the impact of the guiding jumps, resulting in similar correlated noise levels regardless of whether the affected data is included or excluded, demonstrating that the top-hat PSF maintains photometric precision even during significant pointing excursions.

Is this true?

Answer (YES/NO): NO